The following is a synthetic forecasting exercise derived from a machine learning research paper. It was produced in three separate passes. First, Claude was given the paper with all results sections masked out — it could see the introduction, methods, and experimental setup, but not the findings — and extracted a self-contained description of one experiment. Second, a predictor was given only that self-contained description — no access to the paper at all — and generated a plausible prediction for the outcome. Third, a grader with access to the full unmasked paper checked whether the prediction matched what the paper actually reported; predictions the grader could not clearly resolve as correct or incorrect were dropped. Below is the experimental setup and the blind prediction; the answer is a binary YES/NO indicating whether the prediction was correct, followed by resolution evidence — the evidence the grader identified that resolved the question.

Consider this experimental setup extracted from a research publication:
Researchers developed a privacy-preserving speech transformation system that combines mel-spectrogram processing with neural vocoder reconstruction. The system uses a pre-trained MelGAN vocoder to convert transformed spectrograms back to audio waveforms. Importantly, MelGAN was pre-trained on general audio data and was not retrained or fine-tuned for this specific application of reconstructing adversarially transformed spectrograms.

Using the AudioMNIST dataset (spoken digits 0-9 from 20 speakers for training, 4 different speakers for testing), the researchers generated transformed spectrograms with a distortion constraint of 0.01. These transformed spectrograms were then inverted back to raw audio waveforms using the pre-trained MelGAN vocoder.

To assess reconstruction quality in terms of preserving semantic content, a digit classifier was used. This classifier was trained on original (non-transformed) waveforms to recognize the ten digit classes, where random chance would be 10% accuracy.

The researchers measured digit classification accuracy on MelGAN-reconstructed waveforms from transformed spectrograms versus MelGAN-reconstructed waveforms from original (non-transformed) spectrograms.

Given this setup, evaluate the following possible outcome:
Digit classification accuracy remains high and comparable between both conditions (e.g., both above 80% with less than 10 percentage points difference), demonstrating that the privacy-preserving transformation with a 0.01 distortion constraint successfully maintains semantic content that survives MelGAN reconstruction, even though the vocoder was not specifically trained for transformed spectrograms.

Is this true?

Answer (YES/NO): NO